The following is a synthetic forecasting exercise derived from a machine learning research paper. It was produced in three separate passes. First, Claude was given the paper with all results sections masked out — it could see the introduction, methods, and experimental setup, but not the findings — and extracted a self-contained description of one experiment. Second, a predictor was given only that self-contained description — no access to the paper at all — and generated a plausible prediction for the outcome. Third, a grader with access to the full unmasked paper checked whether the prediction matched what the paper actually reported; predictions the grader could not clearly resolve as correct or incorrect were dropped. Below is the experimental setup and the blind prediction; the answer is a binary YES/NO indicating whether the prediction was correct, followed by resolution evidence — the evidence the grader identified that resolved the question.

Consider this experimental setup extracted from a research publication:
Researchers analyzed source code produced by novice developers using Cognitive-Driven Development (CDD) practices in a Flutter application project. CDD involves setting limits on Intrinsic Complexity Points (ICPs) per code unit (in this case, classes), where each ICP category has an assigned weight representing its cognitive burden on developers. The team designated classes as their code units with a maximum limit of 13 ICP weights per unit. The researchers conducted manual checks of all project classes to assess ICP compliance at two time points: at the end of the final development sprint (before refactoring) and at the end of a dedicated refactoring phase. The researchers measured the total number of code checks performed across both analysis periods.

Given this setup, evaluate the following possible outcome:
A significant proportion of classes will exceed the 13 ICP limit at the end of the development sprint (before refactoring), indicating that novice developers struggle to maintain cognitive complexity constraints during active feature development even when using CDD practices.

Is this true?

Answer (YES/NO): NO